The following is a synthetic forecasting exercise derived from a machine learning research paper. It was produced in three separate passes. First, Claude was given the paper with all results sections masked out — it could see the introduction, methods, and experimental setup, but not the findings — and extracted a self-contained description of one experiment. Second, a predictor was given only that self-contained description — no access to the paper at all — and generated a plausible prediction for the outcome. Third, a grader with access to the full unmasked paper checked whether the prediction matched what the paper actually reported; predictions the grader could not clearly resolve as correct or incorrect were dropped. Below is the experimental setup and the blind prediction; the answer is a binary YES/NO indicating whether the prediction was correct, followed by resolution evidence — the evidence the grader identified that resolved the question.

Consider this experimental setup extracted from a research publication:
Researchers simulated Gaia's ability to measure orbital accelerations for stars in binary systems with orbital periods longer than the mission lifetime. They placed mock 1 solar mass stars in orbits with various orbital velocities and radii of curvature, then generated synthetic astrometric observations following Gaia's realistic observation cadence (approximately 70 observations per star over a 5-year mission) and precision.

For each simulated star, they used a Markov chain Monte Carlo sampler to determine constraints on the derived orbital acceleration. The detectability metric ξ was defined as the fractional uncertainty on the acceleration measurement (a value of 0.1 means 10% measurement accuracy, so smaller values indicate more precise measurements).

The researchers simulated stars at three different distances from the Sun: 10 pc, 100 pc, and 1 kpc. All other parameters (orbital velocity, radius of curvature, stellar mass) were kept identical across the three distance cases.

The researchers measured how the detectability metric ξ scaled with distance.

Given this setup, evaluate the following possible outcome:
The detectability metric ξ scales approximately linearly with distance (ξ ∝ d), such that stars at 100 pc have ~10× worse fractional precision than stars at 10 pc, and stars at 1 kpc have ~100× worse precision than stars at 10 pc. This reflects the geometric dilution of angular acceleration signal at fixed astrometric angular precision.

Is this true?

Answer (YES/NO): YES